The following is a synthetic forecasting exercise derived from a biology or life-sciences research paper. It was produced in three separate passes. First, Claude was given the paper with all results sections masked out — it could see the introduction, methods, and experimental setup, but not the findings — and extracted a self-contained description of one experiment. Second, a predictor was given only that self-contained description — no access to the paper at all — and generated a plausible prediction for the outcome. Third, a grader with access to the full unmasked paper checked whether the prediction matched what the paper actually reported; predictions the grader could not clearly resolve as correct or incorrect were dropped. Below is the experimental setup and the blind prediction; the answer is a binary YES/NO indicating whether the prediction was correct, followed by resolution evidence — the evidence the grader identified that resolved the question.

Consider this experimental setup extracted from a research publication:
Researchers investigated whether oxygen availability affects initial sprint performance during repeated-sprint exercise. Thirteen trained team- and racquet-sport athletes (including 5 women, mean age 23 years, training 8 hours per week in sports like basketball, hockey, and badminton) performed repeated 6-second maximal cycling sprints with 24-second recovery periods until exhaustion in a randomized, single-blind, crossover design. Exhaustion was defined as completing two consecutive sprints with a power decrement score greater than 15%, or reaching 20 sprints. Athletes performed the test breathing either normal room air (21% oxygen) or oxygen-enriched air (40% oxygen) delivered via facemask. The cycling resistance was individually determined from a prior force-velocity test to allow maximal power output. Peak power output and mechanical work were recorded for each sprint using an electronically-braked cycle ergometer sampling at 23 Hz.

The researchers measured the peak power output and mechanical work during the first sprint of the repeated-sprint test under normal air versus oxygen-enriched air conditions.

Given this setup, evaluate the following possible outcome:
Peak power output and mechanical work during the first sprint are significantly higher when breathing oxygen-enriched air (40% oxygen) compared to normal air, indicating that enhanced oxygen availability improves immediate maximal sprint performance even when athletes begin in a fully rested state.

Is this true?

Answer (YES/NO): NO